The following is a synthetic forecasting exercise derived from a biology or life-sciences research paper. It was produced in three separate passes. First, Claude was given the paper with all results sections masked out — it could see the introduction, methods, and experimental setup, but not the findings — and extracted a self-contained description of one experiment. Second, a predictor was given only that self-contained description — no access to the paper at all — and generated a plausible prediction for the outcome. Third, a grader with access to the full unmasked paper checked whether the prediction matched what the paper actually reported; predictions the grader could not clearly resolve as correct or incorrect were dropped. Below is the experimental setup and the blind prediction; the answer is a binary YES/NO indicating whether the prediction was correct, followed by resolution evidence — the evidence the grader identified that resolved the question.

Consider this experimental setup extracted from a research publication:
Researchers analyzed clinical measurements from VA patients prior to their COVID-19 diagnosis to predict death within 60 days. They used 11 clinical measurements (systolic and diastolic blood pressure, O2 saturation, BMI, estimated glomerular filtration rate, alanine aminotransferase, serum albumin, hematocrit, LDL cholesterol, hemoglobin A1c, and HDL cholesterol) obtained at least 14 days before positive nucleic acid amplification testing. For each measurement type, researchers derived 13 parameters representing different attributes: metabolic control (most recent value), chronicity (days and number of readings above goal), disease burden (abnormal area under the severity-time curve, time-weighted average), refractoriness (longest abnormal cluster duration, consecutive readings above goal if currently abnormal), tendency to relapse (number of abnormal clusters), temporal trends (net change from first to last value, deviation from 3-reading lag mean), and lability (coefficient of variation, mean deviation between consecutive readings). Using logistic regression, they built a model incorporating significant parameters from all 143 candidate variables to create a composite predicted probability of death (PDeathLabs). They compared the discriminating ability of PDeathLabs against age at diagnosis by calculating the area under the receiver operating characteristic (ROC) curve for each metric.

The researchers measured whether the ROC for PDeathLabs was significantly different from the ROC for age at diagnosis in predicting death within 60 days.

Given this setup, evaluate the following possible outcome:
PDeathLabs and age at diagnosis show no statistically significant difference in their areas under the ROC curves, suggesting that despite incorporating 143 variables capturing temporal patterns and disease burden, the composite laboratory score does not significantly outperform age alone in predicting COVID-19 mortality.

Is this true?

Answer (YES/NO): YES